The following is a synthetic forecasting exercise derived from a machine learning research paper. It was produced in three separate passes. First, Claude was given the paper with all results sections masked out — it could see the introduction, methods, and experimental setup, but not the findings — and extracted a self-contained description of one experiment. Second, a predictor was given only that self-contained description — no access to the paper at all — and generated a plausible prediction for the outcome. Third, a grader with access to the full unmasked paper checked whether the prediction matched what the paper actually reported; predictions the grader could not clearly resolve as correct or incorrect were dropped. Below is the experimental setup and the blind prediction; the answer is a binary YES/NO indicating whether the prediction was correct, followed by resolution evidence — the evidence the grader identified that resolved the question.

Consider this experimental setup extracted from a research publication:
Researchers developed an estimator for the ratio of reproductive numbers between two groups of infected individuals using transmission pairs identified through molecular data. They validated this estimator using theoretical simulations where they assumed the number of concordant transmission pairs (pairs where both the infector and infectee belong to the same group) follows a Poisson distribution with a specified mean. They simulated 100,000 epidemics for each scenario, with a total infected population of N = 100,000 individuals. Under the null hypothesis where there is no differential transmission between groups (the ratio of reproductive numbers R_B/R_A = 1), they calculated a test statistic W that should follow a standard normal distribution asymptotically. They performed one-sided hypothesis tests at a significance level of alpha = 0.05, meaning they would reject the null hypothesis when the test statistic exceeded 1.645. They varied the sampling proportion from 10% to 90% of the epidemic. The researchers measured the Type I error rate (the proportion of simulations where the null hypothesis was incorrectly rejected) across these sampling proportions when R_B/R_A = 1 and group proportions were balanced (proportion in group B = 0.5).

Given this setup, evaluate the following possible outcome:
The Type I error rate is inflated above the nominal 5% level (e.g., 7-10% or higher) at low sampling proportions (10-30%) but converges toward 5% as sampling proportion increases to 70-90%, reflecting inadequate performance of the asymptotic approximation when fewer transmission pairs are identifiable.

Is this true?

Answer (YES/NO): NO